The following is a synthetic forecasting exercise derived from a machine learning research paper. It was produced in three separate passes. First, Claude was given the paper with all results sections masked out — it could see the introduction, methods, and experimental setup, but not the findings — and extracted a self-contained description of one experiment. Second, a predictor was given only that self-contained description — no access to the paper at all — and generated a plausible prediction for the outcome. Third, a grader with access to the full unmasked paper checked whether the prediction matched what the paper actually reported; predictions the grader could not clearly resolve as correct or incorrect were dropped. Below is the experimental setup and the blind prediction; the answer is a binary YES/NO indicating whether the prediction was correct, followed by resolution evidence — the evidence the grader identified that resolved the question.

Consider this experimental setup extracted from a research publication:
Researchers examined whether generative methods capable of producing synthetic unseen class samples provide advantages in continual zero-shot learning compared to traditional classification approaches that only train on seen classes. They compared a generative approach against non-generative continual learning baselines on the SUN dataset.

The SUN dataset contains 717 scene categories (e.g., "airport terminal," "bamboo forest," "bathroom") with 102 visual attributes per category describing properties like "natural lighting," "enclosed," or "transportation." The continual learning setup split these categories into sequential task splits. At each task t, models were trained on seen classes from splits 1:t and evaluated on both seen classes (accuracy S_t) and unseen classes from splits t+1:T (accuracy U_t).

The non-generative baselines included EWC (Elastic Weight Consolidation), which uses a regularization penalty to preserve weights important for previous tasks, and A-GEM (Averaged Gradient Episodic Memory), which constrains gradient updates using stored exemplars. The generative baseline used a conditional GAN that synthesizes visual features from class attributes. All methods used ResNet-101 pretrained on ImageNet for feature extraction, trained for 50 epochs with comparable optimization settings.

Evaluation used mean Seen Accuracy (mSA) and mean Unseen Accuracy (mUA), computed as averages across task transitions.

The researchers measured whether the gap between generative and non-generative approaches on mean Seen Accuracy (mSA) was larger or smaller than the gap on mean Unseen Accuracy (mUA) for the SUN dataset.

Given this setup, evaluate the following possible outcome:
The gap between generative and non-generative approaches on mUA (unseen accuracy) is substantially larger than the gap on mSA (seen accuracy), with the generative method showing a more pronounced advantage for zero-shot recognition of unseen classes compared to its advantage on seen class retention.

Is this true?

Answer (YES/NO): NO